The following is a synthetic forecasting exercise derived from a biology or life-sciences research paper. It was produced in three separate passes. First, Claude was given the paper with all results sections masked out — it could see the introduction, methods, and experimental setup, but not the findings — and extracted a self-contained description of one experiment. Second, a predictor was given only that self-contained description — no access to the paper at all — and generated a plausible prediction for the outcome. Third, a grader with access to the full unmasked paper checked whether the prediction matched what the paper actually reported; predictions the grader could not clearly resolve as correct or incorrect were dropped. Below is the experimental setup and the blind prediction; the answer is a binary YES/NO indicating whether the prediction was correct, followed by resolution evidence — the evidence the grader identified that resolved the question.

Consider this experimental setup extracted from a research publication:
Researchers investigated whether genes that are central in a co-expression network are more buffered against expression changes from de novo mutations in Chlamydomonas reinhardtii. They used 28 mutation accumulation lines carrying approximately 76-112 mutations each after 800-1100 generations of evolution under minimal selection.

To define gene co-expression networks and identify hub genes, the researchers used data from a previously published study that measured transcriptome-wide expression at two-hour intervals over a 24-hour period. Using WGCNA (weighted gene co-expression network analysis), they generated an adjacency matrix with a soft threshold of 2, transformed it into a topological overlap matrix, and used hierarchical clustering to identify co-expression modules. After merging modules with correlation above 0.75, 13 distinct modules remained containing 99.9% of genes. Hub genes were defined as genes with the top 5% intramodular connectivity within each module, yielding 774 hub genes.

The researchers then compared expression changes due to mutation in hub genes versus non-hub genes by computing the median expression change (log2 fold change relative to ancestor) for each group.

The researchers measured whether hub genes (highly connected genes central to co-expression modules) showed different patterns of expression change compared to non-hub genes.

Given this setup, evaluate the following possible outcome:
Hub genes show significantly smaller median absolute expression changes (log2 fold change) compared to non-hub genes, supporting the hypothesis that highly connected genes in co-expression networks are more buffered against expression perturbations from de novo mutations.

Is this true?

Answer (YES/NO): NO